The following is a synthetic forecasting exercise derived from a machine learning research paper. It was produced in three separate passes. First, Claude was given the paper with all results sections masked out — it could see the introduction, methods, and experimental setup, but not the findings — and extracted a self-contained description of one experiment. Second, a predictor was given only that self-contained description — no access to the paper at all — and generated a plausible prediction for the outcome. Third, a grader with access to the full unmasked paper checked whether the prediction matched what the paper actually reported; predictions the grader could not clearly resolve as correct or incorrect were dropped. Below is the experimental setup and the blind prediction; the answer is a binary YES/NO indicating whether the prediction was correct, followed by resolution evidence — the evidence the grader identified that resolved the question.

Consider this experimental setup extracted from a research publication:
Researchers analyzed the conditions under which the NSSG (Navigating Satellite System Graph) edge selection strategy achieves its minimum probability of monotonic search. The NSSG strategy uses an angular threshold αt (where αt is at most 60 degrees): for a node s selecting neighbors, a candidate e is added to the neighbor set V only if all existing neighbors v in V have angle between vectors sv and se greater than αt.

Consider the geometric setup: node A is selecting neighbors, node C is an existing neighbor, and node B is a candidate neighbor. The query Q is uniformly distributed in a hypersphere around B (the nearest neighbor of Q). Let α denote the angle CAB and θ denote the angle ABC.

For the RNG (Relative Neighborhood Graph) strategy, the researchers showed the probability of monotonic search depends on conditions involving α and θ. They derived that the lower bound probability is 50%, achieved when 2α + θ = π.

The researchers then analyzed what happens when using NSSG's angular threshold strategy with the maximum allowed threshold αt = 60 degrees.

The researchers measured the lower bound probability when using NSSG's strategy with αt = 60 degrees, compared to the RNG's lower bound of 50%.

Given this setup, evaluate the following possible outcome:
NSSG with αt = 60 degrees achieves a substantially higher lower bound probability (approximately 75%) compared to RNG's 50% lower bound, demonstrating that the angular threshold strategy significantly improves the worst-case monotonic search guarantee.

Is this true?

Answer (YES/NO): NO